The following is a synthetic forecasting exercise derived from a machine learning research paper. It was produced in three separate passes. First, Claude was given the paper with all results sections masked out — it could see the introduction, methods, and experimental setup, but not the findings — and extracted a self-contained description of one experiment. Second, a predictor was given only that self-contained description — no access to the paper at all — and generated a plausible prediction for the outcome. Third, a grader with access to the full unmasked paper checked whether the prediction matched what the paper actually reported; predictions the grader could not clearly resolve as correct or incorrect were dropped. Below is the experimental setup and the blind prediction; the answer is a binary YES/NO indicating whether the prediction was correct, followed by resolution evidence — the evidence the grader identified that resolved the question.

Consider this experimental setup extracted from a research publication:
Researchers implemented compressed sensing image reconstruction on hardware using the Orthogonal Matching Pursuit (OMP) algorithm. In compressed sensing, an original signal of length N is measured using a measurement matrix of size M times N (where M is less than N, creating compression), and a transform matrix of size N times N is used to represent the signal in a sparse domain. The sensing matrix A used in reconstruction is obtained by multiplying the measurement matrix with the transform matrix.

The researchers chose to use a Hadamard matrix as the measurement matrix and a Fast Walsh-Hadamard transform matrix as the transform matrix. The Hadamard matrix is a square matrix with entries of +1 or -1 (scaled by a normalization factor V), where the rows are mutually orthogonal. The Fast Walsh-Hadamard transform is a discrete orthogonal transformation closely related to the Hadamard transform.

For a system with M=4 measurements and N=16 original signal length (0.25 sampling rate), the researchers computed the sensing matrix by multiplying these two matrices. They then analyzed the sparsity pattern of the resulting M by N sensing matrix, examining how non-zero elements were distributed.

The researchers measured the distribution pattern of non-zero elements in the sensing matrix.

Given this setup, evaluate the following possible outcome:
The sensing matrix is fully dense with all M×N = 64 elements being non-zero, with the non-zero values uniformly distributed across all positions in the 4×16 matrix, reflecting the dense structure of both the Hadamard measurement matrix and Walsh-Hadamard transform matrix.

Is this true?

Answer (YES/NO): NO